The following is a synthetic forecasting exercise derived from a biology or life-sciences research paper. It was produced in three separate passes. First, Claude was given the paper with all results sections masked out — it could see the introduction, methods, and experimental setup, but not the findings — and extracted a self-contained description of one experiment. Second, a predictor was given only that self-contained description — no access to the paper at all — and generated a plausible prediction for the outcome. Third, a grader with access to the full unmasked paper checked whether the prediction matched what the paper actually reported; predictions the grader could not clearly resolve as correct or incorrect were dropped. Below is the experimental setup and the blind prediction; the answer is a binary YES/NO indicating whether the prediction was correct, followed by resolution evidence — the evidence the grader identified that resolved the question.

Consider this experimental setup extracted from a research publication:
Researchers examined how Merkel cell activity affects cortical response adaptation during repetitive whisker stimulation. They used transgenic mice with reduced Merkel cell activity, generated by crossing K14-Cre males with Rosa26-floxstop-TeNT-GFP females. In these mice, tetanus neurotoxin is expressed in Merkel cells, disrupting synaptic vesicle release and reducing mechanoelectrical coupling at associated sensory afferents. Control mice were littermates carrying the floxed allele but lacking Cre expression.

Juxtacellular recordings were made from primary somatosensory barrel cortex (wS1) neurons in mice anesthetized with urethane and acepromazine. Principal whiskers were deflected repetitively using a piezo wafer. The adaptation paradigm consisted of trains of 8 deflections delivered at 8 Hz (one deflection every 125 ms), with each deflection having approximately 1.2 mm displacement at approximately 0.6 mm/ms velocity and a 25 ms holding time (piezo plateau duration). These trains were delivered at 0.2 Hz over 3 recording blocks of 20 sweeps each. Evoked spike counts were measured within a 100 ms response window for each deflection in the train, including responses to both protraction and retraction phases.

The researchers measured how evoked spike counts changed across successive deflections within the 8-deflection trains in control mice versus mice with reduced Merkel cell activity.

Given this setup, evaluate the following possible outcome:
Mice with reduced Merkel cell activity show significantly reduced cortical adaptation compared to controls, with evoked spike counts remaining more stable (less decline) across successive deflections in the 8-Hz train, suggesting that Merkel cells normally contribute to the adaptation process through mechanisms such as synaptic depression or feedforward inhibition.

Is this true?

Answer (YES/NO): YES